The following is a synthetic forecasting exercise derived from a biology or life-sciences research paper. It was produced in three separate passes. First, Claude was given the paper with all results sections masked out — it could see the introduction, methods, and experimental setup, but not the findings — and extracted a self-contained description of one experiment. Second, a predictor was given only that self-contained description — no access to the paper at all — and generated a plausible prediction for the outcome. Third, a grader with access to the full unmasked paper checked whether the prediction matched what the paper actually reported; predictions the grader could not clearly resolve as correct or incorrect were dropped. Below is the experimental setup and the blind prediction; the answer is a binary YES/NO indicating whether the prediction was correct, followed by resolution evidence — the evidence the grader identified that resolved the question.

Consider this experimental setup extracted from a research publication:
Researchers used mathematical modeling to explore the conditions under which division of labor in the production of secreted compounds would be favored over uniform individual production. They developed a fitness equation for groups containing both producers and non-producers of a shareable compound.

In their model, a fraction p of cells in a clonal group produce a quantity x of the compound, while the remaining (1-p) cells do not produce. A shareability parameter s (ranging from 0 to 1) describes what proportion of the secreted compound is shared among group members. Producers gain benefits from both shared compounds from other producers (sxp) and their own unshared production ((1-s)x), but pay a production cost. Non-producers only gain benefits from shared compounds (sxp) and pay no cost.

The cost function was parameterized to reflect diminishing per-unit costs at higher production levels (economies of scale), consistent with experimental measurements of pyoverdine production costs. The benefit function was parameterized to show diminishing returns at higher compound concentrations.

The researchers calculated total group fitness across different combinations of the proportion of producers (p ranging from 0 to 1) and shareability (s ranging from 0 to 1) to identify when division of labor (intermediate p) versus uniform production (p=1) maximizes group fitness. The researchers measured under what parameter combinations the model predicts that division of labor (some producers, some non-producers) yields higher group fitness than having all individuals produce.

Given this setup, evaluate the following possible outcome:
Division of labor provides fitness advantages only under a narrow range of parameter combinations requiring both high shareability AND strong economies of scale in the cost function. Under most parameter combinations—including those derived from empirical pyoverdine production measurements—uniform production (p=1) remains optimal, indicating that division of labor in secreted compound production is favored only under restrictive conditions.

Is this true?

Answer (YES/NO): NO